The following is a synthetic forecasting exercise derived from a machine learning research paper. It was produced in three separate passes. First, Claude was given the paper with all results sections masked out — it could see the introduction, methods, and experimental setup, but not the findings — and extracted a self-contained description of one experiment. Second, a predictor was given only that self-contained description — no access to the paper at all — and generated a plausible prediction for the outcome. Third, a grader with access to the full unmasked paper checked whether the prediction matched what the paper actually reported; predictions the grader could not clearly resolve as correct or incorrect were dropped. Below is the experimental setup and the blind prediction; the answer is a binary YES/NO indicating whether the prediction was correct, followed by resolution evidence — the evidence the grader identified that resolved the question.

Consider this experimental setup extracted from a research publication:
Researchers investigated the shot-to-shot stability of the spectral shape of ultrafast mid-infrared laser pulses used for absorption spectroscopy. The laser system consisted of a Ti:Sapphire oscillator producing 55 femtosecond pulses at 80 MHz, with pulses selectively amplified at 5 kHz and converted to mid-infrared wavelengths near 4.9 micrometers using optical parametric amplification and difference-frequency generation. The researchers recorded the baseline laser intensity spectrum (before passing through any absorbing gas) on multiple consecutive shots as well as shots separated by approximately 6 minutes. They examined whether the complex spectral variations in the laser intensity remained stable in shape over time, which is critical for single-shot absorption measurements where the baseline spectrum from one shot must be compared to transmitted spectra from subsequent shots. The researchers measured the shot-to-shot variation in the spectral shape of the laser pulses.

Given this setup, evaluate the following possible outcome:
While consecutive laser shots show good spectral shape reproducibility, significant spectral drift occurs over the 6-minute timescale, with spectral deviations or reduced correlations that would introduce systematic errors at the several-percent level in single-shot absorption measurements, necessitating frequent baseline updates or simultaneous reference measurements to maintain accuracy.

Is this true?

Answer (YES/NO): NO